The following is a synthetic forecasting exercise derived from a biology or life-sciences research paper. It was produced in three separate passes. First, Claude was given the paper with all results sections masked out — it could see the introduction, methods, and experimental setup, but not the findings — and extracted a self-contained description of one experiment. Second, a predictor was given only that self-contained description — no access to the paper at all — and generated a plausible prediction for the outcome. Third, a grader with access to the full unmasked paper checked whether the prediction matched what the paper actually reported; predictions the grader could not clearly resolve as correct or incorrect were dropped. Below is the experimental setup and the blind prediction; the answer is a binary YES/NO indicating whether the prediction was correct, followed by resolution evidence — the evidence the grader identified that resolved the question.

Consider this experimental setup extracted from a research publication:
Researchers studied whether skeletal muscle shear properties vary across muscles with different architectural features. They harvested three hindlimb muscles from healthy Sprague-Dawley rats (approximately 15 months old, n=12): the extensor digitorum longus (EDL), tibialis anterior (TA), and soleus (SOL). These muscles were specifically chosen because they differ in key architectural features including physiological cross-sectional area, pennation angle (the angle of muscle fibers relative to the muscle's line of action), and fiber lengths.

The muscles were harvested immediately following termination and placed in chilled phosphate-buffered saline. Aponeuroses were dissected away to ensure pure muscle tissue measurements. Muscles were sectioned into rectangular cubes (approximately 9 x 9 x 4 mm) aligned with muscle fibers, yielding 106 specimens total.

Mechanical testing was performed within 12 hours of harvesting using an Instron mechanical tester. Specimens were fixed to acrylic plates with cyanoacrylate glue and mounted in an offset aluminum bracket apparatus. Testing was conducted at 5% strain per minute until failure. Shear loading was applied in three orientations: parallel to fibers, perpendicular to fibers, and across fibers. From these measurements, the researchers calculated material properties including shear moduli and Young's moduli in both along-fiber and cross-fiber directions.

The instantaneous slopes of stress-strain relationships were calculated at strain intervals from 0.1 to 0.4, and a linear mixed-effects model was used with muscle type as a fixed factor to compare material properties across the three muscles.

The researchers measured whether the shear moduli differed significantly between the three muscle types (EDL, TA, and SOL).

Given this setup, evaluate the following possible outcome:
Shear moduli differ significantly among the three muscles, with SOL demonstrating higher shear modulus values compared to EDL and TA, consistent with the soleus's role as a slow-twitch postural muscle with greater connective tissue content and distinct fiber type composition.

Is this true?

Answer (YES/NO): NO